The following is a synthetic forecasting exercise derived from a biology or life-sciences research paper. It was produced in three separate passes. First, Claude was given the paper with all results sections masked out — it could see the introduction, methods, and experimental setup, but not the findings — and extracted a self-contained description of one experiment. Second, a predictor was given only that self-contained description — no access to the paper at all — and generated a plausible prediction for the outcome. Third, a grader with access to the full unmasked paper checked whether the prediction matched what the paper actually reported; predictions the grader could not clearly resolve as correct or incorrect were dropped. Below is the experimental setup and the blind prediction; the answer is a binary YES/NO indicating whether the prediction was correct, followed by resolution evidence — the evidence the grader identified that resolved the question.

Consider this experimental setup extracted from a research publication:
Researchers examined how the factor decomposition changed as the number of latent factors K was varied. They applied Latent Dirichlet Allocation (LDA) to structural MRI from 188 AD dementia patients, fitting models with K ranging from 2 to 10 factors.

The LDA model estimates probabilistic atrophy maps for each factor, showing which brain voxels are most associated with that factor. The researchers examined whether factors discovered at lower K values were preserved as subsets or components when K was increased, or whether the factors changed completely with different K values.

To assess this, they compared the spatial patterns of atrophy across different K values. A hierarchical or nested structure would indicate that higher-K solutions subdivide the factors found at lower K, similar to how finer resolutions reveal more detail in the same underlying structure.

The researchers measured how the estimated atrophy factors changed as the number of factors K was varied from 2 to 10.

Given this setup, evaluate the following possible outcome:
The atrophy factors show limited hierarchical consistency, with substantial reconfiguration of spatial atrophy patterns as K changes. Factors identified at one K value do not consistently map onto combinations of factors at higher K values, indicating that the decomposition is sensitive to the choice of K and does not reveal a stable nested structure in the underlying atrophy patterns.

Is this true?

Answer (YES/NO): NO